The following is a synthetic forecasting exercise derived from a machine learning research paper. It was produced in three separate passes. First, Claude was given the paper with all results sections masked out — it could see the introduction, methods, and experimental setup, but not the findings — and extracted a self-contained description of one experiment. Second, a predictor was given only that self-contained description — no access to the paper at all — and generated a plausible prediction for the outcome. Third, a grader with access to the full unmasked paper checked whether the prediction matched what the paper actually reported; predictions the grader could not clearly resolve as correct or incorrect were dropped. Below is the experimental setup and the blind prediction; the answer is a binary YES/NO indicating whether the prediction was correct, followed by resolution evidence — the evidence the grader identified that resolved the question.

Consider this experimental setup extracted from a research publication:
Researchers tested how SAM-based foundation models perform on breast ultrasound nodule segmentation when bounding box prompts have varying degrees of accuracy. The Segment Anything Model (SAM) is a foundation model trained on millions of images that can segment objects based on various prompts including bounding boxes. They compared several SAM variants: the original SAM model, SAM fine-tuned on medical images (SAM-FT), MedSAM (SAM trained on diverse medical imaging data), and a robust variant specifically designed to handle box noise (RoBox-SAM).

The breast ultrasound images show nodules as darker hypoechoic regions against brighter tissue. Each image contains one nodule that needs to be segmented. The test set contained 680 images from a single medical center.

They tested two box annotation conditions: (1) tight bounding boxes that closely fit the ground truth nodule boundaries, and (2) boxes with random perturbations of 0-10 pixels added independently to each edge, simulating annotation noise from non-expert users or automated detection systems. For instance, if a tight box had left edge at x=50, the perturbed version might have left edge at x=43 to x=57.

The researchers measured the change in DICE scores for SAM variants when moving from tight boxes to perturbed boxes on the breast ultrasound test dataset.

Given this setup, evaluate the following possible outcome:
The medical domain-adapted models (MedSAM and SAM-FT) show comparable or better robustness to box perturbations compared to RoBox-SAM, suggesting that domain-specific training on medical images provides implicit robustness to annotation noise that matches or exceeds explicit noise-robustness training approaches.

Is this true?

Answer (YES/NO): NO